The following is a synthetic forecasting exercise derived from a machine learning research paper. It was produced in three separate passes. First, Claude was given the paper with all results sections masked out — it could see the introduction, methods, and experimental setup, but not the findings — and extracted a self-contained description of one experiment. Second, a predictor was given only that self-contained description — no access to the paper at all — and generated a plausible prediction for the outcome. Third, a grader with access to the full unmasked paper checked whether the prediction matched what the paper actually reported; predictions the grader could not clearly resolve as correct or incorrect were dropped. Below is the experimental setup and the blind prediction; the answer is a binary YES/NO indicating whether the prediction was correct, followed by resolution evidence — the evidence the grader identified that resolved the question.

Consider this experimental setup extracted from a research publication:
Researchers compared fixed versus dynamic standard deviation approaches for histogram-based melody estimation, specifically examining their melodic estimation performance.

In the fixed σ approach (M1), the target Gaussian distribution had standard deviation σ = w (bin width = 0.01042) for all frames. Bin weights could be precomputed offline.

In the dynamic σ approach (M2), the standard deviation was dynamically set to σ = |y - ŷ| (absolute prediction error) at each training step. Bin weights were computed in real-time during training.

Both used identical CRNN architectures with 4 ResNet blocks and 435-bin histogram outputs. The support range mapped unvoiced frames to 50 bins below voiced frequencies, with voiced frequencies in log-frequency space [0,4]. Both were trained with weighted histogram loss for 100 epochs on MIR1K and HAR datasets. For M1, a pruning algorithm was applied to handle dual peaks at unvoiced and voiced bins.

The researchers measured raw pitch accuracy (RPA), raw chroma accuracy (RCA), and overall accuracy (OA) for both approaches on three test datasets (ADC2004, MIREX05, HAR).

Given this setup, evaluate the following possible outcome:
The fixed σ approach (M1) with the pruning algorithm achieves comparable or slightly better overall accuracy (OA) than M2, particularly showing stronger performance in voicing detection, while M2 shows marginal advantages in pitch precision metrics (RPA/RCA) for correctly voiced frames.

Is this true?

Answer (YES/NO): NO